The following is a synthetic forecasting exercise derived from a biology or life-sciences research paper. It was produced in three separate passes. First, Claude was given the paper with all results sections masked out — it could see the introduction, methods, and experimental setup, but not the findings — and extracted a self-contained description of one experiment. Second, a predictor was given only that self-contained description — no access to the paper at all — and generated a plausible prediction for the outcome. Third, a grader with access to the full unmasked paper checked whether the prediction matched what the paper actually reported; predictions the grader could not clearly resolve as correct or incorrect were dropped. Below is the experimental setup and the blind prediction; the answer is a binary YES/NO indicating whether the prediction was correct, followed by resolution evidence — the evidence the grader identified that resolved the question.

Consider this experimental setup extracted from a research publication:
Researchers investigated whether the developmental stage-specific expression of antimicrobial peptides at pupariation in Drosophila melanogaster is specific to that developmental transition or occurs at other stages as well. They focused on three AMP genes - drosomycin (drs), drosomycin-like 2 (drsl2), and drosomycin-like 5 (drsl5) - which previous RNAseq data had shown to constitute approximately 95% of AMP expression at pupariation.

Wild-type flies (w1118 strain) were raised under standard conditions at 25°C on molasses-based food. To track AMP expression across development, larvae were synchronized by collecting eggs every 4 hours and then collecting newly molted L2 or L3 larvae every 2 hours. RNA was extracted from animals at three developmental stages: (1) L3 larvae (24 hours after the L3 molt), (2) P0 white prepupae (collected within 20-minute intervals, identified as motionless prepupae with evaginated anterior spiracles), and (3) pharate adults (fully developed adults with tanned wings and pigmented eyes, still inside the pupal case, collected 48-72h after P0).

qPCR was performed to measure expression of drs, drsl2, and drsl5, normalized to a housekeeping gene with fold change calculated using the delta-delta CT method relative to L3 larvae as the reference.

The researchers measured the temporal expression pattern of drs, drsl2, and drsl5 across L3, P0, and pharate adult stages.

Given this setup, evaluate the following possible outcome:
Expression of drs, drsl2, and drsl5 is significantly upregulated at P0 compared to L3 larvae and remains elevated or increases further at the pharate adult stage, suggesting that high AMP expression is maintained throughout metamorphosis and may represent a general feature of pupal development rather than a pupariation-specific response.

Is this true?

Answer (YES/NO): NO